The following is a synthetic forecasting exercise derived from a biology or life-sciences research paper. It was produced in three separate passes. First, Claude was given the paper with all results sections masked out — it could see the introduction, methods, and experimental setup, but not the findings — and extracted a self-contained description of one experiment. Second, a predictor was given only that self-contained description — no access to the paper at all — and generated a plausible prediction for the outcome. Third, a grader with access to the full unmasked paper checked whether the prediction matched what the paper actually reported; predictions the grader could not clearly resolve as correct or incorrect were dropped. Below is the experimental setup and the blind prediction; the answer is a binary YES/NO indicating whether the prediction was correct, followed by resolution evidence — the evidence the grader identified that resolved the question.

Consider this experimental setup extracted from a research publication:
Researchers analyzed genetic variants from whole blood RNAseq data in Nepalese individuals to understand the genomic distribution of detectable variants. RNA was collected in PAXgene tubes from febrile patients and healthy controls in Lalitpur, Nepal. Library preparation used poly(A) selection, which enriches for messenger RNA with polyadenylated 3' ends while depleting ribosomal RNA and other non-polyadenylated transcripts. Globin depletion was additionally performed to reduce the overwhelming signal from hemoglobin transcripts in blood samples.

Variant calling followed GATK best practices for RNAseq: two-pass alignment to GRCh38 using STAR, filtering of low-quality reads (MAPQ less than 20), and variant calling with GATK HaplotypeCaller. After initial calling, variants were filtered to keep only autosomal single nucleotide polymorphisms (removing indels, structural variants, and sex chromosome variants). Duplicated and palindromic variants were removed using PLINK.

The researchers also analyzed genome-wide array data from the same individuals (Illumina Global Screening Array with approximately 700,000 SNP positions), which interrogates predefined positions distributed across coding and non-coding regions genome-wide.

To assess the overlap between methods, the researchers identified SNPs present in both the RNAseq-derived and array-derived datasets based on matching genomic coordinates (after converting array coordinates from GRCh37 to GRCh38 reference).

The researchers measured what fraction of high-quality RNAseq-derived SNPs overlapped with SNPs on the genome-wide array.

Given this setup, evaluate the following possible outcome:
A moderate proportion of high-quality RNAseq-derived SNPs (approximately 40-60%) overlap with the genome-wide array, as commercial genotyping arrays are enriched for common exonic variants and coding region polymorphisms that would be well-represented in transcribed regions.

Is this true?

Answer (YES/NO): NO